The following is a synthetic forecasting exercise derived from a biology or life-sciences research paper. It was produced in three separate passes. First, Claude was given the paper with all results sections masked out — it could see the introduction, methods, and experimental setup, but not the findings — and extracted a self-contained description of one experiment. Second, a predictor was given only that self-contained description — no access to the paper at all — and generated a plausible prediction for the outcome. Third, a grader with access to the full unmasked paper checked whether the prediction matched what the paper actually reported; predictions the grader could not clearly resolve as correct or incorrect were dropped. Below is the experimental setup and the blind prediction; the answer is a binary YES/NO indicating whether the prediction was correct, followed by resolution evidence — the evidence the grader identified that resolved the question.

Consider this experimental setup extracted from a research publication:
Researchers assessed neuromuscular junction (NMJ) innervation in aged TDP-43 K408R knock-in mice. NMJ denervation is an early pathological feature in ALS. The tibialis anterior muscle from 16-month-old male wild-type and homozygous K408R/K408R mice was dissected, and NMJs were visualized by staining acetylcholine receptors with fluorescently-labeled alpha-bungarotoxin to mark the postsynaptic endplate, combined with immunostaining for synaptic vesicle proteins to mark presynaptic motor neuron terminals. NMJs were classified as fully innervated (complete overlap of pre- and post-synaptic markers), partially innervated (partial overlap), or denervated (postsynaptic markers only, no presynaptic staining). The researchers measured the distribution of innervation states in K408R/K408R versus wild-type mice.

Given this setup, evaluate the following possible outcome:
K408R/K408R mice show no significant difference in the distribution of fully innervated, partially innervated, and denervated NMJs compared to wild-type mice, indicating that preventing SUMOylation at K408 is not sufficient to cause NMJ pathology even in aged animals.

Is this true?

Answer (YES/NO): NO